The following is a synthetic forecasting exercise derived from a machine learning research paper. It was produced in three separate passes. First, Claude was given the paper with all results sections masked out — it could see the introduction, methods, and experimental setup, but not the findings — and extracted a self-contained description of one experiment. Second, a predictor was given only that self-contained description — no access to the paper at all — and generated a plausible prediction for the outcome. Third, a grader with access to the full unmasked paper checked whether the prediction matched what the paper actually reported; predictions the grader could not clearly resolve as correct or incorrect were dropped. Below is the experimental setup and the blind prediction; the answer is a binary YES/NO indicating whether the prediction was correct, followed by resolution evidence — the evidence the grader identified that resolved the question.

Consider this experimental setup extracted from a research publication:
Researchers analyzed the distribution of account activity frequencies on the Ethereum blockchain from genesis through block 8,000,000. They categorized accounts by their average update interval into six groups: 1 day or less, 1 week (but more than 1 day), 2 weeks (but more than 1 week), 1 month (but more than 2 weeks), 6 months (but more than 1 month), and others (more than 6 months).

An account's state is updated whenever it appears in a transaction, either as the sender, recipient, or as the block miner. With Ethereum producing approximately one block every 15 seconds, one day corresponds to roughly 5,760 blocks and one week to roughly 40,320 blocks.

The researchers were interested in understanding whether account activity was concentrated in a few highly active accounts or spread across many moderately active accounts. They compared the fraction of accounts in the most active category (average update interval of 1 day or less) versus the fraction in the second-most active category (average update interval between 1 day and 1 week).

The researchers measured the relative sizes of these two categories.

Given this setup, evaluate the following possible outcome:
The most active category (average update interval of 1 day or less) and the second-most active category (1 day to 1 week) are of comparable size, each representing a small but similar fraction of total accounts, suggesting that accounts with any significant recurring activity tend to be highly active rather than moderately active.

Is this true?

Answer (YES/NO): NO